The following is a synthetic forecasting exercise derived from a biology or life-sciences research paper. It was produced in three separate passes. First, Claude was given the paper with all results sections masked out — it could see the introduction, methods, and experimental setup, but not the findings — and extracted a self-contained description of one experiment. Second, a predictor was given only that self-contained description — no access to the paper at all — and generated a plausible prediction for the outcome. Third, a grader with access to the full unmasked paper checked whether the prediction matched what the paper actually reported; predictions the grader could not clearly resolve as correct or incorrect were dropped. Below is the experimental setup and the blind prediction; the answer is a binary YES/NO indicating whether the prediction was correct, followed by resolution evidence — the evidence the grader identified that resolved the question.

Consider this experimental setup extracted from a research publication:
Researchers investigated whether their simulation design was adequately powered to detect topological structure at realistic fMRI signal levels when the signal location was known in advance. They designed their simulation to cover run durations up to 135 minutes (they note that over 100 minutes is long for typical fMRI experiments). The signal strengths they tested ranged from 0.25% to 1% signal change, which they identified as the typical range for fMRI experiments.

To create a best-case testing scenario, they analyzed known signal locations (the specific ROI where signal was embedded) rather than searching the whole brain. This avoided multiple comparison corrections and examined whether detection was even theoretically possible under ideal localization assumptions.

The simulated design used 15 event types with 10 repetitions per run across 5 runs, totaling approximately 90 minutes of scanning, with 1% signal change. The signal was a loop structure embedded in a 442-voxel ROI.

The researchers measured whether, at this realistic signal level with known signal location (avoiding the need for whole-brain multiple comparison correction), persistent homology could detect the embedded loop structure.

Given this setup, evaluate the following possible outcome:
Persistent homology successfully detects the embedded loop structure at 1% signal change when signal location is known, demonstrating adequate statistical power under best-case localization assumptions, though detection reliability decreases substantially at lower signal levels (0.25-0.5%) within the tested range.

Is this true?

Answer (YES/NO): NO